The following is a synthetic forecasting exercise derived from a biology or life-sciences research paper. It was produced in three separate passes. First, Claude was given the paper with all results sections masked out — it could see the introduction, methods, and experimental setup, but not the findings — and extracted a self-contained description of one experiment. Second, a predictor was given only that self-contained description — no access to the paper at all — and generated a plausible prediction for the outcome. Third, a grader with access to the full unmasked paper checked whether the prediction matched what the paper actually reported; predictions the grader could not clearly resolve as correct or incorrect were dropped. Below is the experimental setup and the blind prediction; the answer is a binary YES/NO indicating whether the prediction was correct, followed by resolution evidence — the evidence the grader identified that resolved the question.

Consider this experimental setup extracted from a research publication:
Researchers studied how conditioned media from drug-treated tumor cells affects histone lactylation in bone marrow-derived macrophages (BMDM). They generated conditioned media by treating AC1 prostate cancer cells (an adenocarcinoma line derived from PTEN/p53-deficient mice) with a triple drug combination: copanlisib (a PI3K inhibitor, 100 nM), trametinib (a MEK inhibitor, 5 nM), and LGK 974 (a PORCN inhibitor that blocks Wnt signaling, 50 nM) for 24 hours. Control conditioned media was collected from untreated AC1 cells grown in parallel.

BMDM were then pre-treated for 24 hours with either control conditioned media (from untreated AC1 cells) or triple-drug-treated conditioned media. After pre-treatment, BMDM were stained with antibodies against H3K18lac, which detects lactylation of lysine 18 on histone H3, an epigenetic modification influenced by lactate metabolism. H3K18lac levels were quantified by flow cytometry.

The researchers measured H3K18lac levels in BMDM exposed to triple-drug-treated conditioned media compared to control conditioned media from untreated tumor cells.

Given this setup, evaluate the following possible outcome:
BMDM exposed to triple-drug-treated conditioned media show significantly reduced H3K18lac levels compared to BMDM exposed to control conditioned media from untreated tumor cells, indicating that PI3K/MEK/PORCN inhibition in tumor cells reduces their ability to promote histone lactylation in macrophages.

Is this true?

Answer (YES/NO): YES